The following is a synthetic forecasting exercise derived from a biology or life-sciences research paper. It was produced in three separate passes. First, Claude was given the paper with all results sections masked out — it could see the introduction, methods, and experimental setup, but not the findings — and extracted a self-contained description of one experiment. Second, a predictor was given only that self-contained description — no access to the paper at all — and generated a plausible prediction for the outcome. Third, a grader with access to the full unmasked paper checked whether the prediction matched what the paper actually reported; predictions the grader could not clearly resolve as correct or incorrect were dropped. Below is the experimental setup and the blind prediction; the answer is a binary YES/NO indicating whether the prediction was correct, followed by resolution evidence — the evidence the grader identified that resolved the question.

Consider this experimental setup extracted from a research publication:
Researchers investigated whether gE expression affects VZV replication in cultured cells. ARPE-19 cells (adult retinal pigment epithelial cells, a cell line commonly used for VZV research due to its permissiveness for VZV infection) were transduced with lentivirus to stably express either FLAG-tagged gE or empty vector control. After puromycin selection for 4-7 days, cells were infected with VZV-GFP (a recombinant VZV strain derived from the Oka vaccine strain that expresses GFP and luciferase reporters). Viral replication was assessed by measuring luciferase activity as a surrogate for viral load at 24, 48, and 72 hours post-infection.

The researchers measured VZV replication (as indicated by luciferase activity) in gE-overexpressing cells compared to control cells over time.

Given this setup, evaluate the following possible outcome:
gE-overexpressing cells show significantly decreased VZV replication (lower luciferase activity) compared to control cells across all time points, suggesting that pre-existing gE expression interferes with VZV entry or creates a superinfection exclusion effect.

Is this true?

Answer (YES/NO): NO